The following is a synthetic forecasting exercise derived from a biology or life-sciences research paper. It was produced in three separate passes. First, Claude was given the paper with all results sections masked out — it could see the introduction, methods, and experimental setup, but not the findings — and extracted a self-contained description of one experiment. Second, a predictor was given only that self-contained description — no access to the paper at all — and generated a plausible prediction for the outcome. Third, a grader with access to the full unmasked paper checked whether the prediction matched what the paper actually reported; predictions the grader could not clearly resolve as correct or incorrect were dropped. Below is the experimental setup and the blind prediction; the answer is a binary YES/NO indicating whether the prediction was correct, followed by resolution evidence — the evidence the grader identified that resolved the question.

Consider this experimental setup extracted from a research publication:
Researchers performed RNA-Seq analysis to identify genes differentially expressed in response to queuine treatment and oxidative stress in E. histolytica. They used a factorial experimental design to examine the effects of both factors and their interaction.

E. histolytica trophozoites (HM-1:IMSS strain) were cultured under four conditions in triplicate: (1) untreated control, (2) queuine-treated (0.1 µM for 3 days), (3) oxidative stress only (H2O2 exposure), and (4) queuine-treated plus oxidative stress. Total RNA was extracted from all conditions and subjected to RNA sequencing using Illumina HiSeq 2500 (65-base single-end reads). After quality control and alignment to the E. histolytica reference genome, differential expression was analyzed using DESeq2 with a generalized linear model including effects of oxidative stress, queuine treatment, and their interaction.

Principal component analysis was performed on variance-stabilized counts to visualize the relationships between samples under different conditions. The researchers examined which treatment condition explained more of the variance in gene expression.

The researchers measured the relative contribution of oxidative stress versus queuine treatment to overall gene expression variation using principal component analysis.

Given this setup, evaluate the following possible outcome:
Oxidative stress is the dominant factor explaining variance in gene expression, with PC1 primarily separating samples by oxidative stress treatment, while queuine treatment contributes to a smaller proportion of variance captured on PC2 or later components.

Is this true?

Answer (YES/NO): NO